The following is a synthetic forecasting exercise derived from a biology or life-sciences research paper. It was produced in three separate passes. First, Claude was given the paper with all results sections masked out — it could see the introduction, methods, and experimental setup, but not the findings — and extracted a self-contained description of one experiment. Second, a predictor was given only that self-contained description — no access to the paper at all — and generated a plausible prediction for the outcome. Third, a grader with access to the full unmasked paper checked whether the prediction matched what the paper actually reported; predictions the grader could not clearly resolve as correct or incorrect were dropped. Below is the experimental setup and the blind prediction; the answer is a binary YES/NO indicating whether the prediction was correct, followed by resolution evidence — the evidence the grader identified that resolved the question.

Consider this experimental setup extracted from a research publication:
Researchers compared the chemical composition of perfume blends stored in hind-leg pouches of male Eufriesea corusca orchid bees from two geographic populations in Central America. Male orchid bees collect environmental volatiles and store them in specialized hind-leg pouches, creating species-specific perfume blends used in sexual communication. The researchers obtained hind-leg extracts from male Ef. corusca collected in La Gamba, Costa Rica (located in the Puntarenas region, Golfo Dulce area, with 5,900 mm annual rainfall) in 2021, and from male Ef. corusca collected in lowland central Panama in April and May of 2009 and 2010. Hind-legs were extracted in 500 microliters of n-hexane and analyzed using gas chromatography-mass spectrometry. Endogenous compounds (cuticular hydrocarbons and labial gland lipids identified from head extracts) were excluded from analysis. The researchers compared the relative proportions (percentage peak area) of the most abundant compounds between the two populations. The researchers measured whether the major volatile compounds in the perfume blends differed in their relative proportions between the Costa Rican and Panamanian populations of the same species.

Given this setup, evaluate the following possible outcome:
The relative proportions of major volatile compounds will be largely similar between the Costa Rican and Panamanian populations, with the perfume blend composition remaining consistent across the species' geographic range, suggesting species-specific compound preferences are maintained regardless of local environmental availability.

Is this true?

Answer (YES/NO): NO